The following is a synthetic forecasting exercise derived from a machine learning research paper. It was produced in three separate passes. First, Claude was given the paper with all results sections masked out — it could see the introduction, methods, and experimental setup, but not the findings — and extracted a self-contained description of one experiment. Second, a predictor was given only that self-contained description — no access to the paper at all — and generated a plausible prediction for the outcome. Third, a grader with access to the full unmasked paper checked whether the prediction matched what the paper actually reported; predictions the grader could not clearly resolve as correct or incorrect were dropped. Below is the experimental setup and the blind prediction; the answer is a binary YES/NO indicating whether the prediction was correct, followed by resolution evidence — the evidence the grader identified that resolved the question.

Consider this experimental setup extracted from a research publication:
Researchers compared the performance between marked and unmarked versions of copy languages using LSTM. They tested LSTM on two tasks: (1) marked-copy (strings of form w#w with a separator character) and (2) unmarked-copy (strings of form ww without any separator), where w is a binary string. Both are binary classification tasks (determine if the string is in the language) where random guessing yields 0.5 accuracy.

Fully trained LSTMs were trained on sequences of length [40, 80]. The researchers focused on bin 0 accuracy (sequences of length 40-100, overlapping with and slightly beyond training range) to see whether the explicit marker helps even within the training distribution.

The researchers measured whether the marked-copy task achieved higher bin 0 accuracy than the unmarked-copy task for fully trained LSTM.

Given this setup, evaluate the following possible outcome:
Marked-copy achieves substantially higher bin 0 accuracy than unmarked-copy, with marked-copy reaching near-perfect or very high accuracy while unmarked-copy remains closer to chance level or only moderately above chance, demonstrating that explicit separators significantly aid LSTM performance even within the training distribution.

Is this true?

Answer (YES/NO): NO